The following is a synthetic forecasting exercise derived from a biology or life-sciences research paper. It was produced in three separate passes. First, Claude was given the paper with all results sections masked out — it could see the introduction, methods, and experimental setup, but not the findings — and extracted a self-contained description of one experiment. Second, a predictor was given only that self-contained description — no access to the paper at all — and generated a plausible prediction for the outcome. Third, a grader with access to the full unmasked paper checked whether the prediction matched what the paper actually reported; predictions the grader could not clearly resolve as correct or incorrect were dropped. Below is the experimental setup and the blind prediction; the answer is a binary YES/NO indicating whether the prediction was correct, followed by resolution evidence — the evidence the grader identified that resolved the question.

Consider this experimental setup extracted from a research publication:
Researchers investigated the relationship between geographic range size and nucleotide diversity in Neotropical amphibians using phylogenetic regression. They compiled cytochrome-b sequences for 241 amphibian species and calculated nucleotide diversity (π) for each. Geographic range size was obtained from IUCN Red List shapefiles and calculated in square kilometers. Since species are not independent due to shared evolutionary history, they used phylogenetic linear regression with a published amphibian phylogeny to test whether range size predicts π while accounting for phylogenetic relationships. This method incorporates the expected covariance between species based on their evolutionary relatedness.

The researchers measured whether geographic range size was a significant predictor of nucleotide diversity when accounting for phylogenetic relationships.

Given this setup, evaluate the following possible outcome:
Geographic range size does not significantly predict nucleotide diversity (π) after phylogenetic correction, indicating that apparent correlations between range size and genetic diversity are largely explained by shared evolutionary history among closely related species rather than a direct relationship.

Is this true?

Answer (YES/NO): NO